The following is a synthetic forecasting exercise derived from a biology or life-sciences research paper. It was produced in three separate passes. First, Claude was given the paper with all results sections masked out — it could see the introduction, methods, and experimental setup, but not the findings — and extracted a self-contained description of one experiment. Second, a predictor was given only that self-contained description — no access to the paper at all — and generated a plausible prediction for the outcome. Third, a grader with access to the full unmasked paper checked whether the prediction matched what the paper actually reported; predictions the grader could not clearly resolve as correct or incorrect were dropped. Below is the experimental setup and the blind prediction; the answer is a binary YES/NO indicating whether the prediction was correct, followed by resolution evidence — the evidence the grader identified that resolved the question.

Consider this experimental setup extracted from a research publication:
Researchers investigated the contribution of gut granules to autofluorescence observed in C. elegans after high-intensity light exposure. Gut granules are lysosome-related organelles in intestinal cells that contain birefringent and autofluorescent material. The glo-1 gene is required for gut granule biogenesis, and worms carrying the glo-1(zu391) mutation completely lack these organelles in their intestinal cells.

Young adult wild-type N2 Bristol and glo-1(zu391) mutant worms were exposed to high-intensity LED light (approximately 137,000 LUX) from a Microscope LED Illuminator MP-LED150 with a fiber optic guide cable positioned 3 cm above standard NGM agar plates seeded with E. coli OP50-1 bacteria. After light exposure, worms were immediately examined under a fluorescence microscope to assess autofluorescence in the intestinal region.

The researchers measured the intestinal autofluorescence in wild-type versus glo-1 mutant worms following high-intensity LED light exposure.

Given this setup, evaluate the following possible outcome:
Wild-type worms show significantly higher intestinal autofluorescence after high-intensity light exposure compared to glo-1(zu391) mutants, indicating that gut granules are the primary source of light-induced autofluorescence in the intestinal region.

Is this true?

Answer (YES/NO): YES